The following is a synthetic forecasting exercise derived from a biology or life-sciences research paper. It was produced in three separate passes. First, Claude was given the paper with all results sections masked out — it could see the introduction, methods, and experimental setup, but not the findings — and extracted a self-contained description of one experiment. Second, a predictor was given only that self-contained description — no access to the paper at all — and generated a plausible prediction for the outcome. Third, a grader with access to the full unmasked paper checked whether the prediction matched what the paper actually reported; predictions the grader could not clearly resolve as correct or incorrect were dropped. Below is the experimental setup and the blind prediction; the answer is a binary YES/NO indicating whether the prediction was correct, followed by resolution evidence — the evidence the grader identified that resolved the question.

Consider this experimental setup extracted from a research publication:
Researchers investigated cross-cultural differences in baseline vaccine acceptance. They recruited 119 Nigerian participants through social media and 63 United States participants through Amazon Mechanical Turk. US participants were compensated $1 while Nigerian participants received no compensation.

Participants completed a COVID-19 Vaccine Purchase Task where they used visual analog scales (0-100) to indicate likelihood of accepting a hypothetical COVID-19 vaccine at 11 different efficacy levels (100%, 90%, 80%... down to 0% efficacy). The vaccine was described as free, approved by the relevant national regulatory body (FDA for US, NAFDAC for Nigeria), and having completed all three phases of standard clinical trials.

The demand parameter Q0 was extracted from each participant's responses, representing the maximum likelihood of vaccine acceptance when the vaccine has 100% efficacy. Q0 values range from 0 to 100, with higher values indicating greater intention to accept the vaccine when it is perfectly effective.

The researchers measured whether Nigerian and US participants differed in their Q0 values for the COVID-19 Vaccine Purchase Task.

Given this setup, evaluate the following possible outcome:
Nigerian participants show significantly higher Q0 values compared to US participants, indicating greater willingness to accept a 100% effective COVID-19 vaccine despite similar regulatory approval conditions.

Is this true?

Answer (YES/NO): NO